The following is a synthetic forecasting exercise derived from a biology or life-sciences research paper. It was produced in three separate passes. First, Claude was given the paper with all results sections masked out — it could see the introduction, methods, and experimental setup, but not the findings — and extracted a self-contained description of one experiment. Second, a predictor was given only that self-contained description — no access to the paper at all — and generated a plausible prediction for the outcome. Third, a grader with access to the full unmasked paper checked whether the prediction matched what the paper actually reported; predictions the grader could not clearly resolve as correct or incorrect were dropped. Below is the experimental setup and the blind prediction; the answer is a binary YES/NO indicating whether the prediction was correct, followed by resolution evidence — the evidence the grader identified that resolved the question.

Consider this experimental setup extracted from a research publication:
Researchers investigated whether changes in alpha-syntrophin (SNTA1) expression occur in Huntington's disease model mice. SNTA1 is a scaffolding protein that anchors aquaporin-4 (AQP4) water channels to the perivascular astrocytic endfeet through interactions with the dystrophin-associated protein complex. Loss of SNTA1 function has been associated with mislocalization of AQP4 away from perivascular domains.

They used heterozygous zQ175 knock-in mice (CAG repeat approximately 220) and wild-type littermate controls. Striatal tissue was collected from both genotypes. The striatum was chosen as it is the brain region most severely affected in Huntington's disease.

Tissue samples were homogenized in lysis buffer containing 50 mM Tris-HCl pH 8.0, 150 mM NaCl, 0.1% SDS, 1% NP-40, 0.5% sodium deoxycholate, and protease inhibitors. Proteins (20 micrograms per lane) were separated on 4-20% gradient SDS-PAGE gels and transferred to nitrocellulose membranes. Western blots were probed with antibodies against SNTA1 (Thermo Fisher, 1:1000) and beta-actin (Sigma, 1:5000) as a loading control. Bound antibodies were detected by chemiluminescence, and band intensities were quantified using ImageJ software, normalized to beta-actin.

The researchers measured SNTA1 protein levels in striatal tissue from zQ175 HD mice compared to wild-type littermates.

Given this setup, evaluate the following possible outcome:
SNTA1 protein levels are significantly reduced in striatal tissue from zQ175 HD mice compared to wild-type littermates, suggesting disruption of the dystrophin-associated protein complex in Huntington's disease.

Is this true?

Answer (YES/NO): NO